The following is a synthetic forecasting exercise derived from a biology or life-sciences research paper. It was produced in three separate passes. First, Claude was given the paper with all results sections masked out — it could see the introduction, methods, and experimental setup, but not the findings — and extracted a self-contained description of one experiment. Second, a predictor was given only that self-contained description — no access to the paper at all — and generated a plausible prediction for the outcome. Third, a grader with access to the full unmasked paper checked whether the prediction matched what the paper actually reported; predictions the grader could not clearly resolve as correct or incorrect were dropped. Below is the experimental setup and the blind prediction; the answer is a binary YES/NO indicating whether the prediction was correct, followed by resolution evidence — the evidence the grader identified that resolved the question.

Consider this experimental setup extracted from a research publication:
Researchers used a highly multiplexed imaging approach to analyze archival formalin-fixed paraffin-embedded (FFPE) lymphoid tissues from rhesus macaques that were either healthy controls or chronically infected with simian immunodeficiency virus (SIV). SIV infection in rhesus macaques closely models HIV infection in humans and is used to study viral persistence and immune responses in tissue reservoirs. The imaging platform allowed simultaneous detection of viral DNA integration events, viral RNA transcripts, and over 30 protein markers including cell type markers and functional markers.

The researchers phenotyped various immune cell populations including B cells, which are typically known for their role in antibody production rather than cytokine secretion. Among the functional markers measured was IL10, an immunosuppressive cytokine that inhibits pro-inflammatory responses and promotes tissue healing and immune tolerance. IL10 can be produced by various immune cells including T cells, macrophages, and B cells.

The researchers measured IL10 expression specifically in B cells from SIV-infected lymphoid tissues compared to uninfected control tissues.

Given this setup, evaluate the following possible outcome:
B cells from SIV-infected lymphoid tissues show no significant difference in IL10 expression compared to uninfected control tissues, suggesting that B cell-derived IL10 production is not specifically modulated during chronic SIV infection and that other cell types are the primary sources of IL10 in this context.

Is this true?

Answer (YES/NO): NO